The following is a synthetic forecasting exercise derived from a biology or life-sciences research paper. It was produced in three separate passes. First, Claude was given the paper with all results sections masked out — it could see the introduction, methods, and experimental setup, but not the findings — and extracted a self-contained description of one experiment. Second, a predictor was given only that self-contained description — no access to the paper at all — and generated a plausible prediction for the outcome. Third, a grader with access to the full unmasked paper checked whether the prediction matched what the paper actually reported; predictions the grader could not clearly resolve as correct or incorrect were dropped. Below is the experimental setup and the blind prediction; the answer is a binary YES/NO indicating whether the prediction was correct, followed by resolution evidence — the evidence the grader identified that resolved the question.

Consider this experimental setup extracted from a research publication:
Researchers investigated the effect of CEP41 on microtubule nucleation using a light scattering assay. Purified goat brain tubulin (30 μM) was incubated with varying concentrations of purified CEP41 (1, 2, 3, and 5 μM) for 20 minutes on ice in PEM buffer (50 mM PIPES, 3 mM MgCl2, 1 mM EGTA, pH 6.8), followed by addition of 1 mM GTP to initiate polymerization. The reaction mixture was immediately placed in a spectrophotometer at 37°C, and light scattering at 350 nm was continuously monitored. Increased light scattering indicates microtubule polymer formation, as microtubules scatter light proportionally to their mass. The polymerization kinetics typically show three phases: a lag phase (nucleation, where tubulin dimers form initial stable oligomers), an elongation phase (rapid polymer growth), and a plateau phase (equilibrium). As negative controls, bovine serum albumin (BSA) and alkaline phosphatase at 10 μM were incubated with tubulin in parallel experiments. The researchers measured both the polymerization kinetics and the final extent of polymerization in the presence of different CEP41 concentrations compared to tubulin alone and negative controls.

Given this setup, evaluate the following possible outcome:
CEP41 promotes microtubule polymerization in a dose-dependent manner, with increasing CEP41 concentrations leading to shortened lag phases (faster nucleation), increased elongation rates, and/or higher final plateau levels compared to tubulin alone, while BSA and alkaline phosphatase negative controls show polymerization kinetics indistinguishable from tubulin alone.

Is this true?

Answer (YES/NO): YES